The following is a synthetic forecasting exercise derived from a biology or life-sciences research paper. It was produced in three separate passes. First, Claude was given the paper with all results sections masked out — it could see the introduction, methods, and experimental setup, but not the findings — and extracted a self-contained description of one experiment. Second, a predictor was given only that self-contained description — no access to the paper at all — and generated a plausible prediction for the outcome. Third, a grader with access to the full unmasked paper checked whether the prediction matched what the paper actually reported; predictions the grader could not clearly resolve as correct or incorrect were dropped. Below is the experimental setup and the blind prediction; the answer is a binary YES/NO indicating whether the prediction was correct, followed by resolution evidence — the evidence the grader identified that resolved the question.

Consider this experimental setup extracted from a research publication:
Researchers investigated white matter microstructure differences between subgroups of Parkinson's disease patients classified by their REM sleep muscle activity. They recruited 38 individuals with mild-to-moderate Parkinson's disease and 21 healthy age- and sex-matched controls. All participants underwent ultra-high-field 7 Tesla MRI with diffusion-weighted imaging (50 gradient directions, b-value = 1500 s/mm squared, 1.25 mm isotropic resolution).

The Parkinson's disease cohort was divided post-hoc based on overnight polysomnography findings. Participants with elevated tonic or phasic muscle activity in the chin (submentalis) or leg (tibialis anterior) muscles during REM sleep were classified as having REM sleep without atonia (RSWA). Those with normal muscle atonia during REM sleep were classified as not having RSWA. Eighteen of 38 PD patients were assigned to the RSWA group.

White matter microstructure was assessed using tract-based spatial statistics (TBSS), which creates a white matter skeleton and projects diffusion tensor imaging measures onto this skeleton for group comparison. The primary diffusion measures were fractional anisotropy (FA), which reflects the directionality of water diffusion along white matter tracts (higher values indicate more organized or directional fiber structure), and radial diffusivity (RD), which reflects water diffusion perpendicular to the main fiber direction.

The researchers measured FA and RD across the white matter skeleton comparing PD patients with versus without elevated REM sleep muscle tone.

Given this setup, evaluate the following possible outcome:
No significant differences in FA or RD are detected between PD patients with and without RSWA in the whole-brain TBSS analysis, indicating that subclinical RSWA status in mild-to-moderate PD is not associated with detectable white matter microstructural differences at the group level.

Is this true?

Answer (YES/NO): NO